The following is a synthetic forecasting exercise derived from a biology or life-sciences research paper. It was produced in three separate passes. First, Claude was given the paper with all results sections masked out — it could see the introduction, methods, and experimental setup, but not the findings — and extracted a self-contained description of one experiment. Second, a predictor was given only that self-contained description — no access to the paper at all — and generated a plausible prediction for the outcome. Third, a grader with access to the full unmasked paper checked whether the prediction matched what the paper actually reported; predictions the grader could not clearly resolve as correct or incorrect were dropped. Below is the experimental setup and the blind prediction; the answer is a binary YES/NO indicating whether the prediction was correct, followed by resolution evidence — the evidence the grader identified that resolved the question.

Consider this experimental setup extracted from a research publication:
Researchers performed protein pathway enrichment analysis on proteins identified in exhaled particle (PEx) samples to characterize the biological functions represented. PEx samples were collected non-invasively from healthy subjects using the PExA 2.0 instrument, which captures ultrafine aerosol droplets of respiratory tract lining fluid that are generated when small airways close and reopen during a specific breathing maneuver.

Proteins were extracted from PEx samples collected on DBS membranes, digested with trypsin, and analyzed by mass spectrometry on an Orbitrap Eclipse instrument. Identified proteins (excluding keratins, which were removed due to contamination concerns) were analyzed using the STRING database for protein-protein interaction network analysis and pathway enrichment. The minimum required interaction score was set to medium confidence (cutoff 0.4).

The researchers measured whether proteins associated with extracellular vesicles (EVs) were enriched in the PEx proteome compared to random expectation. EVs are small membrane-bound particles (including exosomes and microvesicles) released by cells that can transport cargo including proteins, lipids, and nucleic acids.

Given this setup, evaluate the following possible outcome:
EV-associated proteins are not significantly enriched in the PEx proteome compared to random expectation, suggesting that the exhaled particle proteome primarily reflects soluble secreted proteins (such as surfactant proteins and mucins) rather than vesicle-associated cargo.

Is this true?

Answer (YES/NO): NO